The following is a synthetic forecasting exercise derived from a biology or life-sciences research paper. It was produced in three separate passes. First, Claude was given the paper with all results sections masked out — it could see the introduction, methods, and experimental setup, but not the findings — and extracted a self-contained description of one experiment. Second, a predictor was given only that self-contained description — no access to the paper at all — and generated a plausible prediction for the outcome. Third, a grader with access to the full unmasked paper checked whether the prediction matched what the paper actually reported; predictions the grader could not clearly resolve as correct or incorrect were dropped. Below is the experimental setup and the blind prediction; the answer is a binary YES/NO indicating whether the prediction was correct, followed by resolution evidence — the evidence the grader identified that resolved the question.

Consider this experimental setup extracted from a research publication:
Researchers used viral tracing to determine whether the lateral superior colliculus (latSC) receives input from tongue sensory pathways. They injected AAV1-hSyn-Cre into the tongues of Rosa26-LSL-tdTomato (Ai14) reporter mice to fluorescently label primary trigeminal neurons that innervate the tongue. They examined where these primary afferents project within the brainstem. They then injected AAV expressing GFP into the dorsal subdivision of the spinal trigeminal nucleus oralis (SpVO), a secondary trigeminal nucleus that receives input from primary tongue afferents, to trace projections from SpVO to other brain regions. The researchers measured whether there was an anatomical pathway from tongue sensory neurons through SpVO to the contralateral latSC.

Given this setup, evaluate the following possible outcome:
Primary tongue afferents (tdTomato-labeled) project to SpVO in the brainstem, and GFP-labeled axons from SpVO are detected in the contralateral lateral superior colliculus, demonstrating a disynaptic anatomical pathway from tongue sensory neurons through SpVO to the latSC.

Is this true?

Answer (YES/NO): YES